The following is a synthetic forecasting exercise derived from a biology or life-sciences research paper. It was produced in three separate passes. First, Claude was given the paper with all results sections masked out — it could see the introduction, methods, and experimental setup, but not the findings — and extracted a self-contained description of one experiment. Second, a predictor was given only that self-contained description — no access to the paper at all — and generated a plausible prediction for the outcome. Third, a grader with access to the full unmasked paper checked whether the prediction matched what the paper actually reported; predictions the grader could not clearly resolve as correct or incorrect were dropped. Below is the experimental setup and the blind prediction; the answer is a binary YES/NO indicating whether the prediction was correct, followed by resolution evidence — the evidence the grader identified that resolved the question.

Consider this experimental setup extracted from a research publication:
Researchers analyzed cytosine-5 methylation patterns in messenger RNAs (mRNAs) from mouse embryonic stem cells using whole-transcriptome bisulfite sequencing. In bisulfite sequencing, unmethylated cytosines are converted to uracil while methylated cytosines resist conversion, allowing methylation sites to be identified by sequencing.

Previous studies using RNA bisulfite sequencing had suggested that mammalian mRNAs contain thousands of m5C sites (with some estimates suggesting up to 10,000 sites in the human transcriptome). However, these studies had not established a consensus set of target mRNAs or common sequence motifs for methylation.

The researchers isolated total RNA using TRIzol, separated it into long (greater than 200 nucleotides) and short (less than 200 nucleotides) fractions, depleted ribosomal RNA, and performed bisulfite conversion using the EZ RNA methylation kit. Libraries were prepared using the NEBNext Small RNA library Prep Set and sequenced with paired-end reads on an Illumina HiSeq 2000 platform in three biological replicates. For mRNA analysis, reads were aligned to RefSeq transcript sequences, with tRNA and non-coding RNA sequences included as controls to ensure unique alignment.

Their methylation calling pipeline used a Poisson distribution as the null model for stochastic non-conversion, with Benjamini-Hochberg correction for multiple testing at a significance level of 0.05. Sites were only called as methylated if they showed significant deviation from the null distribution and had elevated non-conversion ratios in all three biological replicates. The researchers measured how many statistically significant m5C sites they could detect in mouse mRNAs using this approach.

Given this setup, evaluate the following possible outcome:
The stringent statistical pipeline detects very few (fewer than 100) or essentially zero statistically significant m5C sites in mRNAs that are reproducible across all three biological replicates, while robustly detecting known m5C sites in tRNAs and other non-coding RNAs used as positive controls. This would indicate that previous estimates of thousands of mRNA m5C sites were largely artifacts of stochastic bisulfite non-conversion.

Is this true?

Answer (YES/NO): YES